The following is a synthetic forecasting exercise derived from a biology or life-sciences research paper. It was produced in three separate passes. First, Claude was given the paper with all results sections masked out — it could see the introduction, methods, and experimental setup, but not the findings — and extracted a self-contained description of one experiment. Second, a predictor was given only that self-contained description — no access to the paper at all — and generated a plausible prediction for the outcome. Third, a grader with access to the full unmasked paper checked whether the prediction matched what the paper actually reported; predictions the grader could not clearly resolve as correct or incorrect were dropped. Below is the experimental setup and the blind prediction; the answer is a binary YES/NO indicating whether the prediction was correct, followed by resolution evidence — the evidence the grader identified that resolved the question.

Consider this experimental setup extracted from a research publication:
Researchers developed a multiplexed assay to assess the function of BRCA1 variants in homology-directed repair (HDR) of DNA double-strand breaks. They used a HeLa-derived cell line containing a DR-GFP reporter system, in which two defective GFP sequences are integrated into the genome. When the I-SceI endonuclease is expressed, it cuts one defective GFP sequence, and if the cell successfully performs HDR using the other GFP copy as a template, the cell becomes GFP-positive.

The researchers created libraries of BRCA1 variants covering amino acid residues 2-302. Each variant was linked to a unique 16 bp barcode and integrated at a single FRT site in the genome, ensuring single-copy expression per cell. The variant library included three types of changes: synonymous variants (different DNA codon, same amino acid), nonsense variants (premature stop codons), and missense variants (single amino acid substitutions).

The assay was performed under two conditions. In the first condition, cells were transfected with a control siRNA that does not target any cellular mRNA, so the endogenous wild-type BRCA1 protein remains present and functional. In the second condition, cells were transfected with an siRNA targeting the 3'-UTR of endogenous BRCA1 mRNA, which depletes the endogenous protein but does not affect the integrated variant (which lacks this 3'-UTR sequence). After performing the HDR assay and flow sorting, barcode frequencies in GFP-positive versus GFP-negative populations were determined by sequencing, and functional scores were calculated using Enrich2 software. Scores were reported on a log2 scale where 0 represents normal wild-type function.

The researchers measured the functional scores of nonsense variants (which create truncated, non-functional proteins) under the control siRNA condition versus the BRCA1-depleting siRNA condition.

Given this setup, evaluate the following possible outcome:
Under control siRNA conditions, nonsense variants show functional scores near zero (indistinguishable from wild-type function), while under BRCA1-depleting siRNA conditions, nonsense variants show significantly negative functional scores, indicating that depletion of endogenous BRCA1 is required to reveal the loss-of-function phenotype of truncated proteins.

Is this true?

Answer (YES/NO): YES